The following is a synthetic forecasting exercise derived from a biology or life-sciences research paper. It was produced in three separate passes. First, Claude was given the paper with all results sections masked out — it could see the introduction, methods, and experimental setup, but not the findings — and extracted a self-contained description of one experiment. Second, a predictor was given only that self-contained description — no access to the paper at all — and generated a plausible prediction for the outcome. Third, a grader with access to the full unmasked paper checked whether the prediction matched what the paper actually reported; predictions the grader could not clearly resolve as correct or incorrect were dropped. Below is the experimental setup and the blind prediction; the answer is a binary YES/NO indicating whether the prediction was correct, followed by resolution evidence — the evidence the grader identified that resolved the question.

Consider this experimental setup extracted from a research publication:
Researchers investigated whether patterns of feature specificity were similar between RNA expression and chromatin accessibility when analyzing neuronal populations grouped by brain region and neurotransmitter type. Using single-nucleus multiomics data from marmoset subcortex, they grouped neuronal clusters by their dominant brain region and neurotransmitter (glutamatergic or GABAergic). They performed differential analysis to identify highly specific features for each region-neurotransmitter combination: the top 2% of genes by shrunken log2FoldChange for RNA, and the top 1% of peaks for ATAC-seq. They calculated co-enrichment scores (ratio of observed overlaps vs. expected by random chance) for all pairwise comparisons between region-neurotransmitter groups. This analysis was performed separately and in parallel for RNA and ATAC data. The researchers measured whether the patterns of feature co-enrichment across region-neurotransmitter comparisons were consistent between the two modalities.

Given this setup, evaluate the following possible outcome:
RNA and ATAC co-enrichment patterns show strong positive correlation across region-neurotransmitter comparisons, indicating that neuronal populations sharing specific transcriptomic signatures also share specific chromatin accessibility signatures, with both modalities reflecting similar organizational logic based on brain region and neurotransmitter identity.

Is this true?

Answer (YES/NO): YES